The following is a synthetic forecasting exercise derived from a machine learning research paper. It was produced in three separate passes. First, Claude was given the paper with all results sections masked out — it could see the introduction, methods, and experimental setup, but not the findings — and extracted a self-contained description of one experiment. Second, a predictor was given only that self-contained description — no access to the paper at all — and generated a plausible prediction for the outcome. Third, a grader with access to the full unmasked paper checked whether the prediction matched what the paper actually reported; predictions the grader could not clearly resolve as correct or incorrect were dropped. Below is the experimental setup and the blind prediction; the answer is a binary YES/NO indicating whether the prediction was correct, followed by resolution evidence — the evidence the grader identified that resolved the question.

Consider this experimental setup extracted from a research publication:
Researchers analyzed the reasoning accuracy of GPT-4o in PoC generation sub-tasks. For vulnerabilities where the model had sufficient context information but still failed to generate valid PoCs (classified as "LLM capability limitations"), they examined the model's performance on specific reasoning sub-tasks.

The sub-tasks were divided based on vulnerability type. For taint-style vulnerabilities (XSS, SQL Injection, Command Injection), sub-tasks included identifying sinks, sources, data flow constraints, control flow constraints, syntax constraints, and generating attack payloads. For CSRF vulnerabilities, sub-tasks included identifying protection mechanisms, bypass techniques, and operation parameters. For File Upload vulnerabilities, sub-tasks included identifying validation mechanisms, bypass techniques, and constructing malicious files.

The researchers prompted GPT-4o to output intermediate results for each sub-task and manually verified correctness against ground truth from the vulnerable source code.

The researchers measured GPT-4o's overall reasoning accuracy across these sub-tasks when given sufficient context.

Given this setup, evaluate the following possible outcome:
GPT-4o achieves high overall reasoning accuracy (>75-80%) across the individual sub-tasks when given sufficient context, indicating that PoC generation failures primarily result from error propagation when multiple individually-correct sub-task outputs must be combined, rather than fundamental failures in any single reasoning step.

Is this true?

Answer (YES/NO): NO